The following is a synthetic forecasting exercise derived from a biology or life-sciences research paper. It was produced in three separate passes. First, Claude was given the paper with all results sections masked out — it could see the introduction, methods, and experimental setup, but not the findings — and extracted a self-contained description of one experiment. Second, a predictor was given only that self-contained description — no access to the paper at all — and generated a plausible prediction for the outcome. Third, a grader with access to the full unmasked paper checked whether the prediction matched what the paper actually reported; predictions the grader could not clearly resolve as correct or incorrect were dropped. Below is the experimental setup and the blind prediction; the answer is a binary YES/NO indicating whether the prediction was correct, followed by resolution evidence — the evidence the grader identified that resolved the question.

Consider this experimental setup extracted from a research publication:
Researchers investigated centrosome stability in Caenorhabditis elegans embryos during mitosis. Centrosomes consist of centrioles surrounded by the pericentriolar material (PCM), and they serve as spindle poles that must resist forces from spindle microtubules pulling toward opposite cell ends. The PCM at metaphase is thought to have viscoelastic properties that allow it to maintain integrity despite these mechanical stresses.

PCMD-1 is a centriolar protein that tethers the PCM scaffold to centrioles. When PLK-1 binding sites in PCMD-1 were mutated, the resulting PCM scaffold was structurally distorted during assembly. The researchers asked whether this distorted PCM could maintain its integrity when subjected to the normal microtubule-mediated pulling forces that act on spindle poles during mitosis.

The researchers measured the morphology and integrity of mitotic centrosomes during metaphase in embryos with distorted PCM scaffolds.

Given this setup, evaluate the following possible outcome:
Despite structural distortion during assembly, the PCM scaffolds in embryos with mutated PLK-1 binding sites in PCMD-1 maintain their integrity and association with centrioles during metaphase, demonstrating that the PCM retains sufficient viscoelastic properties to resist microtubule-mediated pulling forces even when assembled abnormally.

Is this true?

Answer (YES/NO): NO